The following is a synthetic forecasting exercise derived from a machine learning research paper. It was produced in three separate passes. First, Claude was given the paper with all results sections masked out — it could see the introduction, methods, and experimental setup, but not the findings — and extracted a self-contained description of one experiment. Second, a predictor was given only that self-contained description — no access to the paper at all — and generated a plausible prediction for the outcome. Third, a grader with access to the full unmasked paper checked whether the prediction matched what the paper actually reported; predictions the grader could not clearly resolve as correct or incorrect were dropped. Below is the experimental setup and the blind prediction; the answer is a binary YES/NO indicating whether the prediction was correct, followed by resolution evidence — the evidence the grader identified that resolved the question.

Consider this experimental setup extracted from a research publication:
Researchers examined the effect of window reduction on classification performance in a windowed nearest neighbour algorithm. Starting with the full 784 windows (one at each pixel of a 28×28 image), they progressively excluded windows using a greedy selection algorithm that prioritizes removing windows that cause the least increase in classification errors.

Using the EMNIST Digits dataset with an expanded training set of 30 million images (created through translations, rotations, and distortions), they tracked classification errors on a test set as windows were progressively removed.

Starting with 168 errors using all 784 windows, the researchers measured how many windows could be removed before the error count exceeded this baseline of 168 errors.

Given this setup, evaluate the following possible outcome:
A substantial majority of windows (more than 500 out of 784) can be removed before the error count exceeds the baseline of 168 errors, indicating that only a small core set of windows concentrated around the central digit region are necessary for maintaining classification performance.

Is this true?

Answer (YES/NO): YES